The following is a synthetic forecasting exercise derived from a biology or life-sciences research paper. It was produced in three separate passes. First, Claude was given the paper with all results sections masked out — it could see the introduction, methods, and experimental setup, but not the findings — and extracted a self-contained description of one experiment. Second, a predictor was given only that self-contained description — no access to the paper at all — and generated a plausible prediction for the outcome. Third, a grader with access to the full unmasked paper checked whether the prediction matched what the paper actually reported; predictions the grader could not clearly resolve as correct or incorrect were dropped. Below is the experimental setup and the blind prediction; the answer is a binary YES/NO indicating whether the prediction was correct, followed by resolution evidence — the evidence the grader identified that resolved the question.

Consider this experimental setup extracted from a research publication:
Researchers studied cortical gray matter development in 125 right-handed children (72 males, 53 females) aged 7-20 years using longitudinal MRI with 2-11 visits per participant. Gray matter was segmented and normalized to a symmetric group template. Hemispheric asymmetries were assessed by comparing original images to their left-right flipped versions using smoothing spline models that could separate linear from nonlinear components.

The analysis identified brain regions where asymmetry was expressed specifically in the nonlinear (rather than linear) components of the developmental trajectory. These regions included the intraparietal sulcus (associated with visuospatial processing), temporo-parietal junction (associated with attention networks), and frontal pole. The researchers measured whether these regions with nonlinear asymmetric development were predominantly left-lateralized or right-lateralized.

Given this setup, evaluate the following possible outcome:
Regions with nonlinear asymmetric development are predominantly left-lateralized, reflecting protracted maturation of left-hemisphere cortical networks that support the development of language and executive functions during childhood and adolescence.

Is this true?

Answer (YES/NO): NO